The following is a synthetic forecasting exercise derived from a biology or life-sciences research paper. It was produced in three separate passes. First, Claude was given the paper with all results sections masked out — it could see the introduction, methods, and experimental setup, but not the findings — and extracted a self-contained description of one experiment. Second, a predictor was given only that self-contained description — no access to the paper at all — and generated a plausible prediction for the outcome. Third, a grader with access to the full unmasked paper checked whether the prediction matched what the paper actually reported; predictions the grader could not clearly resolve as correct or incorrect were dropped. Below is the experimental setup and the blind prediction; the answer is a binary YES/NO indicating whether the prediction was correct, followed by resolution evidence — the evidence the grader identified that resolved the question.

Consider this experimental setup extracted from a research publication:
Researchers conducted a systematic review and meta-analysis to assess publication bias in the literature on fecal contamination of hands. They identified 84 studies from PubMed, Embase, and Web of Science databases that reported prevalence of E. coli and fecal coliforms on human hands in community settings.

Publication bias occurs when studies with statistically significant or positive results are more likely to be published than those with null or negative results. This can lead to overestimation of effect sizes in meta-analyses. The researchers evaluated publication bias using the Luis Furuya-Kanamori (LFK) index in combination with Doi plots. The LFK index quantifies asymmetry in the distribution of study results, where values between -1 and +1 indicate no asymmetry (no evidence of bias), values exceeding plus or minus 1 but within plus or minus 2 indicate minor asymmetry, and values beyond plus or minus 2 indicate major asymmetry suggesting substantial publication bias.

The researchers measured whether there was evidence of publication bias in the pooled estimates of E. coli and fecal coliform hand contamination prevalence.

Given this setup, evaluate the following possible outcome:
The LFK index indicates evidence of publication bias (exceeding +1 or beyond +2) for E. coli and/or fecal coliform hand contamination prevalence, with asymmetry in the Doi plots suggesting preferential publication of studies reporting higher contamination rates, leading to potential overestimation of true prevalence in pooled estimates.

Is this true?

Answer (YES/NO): NO